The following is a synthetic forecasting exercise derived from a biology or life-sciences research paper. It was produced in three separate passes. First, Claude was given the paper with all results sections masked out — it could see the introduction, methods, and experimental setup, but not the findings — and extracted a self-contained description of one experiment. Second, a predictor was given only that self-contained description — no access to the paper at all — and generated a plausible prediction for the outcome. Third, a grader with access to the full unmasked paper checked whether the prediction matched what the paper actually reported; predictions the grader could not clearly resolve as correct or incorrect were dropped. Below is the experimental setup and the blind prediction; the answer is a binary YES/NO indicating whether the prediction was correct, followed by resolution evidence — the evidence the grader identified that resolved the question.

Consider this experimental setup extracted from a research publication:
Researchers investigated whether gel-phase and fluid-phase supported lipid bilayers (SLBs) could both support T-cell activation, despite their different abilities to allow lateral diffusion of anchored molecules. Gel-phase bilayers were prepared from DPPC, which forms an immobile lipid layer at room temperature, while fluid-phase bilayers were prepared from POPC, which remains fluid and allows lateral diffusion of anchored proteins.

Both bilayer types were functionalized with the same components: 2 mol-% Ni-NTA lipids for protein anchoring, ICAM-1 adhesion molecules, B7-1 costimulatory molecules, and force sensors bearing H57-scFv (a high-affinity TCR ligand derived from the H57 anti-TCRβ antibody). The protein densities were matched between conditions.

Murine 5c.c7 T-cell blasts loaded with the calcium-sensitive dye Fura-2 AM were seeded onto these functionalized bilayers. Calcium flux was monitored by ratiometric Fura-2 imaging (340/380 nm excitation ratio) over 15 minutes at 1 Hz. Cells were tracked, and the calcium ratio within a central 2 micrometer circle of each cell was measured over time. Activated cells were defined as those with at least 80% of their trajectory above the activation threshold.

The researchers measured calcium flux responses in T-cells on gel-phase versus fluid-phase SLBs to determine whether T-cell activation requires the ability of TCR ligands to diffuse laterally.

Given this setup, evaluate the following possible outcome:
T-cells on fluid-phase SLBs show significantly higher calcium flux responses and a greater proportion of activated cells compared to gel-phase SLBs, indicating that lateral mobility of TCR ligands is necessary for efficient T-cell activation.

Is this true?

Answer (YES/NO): NO